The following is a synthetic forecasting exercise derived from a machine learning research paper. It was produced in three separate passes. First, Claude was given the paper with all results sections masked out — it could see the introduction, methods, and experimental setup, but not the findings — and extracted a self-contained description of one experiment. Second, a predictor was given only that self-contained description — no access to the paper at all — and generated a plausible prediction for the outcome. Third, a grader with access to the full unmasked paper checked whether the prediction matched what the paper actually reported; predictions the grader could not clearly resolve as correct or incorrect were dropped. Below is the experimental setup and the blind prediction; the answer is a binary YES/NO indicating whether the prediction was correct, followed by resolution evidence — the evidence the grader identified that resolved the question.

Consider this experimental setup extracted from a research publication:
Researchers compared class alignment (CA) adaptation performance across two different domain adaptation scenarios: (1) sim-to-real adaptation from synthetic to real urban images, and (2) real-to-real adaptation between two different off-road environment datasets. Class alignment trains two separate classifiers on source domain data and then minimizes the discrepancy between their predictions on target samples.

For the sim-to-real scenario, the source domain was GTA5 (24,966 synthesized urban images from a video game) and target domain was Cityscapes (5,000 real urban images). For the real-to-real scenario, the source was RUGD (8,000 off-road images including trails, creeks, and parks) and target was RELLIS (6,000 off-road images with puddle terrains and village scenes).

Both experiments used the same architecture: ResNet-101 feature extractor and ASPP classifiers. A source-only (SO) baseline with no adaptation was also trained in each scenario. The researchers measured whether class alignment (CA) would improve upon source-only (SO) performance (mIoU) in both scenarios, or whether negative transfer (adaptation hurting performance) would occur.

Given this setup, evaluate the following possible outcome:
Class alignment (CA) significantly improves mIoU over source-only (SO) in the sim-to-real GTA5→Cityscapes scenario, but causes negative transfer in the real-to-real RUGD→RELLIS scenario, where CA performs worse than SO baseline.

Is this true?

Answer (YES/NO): NO